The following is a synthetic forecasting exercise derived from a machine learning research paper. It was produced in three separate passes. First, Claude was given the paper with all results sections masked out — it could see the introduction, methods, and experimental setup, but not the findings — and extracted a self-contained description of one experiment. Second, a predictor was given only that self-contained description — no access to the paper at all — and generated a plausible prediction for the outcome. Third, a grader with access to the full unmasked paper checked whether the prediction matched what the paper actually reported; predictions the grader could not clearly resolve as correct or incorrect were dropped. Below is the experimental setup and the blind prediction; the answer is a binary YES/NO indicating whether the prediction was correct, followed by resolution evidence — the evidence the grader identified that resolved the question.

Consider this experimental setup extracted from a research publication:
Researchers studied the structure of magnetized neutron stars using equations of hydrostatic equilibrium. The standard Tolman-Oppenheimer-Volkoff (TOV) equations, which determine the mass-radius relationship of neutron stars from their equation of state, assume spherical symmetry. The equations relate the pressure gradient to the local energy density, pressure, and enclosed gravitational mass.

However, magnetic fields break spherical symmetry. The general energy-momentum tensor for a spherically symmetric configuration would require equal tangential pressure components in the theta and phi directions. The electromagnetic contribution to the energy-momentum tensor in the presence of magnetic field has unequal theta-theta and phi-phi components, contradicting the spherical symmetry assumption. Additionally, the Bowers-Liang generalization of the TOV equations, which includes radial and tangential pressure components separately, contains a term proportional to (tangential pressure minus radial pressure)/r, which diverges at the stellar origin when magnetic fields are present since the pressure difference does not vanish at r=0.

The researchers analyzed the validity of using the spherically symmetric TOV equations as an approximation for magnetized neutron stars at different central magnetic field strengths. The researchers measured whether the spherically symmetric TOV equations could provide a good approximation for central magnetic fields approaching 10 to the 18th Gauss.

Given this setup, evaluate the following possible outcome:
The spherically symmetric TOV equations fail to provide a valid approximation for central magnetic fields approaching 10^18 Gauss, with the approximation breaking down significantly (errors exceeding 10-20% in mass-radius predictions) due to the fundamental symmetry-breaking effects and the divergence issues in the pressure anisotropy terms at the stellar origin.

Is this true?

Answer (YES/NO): NO